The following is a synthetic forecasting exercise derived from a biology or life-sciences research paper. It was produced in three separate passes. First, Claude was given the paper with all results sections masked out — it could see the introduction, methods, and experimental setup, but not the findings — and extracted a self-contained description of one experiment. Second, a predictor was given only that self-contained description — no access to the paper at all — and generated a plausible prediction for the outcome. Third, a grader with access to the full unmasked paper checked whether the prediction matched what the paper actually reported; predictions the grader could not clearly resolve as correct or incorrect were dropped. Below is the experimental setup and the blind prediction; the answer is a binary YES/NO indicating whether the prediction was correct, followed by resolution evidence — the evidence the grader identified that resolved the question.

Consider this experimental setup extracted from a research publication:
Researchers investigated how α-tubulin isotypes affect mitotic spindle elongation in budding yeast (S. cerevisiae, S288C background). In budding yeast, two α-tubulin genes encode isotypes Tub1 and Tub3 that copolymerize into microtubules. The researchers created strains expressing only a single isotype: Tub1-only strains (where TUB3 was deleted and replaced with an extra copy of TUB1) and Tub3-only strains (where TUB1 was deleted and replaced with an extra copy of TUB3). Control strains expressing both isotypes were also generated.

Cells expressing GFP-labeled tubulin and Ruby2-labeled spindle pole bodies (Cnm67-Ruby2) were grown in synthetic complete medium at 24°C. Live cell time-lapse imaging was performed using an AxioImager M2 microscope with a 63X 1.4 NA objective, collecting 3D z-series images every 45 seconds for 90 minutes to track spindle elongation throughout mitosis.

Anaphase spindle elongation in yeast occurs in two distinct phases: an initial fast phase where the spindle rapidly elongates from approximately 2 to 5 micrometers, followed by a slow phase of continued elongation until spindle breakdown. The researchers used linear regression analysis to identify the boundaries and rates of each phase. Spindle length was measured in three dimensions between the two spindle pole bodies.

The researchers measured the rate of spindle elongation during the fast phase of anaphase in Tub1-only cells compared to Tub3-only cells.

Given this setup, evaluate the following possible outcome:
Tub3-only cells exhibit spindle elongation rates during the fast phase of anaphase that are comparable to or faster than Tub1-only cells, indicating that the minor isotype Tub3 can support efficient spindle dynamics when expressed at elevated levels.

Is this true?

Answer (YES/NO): NO